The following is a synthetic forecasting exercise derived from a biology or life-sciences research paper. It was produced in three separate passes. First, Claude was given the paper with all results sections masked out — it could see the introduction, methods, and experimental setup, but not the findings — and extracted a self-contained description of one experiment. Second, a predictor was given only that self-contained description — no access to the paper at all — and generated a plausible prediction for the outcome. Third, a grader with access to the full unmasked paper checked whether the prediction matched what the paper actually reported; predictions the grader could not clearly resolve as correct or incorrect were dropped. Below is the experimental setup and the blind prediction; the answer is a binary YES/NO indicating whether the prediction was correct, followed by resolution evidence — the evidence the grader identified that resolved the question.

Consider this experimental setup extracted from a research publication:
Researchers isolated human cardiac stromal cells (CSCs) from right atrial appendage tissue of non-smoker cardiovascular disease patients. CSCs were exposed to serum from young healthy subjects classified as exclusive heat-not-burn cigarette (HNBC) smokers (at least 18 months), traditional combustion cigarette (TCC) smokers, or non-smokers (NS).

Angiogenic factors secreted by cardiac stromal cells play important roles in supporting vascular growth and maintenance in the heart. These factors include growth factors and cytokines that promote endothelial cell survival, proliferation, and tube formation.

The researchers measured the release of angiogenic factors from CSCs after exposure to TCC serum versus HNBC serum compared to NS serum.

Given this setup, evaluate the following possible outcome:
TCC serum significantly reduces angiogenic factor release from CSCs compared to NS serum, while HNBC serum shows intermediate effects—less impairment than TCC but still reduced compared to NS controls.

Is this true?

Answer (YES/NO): NO